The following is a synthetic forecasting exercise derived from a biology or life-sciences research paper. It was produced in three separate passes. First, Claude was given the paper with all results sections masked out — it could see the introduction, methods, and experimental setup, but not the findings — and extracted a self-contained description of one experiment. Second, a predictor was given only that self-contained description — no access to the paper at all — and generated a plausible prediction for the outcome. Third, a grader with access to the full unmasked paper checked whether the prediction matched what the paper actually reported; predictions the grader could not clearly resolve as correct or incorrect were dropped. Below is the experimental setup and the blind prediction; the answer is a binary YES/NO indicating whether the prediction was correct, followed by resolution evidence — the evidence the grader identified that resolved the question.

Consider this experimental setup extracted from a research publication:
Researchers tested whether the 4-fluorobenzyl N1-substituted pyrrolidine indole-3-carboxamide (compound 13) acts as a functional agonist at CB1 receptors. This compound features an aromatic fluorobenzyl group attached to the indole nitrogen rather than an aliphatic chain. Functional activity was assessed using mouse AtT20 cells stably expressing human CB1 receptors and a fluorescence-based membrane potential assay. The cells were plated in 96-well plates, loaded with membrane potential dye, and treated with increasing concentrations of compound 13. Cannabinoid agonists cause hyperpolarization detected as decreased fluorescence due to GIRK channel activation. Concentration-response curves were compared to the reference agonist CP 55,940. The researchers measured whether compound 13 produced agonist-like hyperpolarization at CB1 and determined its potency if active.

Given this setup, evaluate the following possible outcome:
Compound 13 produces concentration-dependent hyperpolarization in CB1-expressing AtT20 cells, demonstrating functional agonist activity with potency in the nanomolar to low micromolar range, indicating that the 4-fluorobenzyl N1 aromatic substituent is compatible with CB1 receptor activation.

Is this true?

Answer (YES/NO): NO